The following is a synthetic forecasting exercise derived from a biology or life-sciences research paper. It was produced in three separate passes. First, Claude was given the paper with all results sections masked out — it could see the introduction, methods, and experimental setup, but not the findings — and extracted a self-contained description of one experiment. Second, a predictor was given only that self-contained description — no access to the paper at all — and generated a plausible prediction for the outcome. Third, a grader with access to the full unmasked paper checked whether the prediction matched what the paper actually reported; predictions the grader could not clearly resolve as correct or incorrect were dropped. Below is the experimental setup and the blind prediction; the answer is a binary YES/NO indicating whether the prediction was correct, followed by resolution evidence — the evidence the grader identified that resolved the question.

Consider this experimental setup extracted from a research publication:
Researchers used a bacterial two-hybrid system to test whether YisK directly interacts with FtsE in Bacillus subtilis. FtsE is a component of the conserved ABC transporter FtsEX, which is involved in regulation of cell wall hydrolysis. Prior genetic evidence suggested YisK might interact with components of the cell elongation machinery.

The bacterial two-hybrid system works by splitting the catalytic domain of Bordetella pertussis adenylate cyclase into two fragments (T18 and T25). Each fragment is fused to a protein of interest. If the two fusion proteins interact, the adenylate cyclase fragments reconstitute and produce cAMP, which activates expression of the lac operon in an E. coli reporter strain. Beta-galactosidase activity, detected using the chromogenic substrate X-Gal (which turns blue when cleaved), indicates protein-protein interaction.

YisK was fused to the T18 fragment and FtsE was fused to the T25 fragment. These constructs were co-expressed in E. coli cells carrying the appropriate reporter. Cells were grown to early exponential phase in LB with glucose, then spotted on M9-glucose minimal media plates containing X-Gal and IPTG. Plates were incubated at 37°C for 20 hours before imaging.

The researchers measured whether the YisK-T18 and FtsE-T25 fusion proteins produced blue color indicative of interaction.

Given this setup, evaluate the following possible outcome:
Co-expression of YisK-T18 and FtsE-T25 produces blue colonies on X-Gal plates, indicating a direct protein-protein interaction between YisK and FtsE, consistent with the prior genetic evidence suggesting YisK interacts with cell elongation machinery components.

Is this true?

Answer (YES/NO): YES